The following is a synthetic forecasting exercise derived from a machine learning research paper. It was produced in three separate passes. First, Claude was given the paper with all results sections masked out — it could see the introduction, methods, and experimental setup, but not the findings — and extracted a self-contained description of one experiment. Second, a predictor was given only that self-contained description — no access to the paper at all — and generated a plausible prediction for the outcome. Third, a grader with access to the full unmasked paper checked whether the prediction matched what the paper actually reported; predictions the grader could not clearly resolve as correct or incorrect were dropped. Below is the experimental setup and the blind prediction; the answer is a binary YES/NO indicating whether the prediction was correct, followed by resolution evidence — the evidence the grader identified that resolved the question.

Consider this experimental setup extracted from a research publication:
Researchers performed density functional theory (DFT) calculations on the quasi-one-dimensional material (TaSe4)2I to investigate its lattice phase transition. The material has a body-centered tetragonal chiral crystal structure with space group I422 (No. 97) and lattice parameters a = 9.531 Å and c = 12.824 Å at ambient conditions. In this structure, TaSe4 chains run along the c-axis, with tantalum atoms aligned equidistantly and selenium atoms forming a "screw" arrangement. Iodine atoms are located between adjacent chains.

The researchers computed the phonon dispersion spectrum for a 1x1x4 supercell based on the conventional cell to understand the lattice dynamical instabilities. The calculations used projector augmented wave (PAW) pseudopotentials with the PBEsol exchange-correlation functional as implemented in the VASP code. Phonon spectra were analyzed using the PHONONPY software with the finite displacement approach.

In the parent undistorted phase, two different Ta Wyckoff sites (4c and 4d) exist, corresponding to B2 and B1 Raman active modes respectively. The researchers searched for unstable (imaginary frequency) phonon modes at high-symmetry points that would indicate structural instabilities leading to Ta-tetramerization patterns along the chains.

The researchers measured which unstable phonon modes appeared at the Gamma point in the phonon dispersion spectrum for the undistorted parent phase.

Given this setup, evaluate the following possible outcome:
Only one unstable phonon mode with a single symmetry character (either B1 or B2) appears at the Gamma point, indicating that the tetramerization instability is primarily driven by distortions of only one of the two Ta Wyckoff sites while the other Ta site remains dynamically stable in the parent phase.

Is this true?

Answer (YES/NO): YES